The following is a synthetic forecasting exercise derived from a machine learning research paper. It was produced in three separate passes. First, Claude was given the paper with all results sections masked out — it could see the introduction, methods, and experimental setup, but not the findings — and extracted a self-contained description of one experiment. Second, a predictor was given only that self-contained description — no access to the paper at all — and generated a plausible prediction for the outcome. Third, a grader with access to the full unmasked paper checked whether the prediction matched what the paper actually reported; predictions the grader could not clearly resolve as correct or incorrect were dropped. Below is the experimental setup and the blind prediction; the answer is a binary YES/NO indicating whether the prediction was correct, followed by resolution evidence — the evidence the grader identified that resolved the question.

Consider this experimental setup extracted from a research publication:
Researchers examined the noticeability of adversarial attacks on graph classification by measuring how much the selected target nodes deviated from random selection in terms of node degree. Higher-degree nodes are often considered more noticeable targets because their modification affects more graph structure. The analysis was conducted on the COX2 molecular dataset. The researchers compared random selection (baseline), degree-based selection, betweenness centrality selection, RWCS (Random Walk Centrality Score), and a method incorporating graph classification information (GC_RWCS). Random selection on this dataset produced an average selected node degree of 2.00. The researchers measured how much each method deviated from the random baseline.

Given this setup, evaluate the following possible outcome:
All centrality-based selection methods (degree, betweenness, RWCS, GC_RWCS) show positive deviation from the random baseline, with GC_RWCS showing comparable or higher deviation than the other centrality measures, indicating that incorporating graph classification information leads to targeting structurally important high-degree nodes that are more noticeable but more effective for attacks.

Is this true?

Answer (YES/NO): NO